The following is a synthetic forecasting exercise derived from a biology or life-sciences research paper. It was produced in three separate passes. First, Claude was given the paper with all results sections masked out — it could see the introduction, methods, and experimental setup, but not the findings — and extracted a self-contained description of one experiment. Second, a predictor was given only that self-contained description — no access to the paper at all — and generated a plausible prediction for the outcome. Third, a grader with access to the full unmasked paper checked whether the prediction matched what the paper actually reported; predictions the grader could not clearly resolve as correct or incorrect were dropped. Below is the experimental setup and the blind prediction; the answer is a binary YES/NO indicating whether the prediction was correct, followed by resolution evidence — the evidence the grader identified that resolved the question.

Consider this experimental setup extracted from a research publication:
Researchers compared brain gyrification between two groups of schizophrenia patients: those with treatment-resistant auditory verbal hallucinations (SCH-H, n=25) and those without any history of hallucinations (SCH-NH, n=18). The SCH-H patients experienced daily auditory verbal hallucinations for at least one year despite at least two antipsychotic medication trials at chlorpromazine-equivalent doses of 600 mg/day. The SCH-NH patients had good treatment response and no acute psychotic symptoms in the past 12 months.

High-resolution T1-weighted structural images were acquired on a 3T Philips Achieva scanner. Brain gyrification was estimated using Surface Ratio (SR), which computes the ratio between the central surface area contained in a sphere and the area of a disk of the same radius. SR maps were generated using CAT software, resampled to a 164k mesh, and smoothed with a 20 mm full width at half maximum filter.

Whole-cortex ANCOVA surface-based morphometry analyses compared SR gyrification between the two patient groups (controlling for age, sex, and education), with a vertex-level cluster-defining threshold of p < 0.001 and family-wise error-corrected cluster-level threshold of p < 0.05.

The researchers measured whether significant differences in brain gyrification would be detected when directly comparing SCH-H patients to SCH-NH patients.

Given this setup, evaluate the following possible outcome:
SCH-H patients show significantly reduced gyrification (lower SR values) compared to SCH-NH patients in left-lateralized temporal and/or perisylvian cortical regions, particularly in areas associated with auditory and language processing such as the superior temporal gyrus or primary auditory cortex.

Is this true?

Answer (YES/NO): NO